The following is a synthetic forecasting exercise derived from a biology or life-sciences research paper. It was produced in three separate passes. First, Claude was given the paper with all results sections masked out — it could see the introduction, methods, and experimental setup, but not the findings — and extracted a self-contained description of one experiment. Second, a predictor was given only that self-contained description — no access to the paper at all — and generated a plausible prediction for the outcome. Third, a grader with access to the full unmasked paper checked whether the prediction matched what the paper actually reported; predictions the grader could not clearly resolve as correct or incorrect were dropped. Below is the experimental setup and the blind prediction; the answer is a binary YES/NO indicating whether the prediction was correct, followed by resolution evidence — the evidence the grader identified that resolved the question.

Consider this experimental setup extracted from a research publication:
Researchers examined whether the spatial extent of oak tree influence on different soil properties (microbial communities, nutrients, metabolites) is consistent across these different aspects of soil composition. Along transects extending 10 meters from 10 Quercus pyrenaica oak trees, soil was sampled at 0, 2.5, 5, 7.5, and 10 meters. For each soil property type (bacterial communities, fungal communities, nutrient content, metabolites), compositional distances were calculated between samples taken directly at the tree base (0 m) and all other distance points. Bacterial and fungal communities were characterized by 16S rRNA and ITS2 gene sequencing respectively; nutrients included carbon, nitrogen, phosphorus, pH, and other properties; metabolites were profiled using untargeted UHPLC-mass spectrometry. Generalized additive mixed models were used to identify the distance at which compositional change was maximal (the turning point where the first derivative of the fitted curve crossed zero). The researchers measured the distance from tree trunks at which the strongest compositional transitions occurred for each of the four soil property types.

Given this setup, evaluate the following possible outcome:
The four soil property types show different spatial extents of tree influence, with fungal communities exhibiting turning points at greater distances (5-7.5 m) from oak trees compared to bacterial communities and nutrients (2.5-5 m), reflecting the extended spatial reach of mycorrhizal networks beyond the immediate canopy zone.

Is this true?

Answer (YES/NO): NO